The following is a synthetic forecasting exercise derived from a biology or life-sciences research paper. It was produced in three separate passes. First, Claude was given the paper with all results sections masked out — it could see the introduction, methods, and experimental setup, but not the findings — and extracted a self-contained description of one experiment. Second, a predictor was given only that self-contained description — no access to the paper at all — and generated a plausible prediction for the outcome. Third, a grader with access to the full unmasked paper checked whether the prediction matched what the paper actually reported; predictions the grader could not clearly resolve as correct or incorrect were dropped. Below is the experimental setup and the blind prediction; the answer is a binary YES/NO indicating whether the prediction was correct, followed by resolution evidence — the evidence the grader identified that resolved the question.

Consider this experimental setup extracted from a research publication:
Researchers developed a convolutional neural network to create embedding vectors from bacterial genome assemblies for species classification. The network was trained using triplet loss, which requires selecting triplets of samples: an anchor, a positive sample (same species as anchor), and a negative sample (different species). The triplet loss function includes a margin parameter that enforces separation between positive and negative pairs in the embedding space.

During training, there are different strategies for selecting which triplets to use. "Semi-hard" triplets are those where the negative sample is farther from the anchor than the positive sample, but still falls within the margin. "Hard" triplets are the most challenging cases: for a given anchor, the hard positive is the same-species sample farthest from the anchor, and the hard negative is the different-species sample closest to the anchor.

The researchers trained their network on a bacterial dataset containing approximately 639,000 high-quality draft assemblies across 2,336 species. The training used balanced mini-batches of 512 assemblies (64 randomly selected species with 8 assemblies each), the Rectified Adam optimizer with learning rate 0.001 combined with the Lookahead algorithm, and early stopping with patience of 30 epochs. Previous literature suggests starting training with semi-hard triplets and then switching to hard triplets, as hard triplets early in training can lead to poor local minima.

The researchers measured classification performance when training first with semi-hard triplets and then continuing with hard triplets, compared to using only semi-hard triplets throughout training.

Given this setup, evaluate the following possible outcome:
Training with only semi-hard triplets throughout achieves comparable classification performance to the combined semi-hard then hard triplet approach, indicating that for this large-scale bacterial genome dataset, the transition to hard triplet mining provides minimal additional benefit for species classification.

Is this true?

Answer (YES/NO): NO